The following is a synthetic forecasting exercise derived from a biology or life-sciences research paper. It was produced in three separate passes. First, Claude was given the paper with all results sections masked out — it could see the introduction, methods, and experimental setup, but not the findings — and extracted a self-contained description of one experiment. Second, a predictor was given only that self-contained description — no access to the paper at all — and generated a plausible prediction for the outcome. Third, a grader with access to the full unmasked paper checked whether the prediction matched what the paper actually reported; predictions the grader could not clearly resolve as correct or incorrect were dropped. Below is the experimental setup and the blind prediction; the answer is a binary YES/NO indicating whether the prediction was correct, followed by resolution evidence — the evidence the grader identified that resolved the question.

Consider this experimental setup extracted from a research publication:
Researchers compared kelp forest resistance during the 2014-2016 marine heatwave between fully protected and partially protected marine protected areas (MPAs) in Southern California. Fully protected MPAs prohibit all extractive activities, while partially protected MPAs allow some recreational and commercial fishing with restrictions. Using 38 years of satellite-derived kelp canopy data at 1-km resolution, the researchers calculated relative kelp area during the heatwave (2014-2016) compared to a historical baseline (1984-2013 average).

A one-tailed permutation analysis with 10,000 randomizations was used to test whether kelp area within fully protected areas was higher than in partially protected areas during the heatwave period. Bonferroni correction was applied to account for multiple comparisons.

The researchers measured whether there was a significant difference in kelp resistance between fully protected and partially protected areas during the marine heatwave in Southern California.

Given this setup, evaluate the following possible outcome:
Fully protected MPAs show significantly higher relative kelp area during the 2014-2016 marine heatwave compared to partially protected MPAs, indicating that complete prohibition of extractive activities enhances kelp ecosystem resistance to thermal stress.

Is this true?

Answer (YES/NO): YES